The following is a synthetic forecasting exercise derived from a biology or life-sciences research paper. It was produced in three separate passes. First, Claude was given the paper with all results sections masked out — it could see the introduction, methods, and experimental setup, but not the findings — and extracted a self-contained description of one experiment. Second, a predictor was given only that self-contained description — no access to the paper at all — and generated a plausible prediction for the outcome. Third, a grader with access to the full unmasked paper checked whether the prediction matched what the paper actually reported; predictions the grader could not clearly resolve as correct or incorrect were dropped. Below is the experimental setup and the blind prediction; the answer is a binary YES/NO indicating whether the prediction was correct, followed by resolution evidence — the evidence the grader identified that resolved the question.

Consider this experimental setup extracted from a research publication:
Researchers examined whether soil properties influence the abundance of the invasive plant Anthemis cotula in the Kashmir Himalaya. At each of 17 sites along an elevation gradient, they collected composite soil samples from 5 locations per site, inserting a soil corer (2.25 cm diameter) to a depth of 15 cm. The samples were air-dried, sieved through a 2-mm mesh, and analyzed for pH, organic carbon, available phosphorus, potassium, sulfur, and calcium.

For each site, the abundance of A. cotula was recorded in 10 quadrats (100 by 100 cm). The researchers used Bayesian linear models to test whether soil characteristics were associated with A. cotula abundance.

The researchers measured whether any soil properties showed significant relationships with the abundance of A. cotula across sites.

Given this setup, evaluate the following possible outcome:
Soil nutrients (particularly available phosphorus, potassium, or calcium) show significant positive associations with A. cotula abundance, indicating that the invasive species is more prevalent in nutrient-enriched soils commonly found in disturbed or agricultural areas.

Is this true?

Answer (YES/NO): NO